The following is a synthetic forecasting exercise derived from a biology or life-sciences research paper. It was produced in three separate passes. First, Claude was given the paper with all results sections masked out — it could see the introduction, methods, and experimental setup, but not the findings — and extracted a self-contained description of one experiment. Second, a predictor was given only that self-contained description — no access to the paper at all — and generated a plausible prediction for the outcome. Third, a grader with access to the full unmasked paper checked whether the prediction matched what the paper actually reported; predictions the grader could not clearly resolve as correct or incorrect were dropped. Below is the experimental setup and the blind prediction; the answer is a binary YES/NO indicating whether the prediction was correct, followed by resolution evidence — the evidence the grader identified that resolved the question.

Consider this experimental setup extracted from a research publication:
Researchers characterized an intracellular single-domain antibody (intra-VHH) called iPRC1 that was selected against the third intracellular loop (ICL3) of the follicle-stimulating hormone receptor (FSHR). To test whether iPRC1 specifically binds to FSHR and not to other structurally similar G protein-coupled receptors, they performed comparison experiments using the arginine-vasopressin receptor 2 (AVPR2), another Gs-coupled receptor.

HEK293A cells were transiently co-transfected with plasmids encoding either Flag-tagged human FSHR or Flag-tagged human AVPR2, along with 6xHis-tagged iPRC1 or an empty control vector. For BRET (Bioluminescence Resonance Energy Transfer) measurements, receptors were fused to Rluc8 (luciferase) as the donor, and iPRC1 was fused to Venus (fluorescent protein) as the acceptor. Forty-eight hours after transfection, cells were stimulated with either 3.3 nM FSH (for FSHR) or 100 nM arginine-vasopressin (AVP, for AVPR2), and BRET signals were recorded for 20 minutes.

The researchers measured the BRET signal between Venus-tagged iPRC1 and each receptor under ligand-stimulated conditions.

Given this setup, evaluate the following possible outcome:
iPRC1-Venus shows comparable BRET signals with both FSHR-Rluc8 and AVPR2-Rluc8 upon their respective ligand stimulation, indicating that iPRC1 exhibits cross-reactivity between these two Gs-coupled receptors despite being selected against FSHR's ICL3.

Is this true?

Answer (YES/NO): NO